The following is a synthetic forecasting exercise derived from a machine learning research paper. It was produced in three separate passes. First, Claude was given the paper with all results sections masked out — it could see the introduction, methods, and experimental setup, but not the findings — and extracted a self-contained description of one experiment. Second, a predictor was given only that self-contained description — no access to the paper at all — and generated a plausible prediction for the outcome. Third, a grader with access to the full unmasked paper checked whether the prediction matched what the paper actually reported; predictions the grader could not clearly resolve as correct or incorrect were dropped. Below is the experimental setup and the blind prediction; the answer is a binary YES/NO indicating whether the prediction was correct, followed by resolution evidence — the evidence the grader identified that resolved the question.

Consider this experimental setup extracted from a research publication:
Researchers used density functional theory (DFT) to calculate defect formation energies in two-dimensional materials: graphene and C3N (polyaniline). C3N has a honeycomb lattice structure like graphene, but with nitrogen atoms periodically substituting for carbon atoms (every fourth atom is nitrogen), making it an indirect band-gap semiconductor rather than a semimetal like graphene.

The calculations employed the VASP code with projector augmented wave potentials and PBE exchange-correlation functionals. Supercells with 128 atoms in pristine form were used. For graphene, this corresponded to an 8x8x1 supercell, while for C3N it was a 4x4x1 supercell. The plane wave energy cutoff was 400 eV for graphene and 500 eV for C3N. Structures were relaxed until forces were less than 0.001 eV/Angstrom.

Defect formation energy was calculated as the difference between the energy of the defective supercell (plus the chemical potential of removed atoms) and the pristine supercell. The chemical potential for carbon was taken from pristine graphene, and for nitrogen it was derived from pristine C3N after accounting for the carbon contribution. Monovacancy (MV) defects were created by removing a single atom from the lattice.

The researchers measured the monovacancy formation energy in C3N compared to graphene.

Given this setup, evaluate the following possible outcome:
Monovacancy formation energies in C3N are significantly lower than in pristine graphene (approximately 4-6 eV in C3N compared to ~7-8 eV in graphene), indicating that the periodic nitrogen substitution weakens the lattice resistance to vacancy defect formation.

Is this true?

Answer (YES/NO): YES